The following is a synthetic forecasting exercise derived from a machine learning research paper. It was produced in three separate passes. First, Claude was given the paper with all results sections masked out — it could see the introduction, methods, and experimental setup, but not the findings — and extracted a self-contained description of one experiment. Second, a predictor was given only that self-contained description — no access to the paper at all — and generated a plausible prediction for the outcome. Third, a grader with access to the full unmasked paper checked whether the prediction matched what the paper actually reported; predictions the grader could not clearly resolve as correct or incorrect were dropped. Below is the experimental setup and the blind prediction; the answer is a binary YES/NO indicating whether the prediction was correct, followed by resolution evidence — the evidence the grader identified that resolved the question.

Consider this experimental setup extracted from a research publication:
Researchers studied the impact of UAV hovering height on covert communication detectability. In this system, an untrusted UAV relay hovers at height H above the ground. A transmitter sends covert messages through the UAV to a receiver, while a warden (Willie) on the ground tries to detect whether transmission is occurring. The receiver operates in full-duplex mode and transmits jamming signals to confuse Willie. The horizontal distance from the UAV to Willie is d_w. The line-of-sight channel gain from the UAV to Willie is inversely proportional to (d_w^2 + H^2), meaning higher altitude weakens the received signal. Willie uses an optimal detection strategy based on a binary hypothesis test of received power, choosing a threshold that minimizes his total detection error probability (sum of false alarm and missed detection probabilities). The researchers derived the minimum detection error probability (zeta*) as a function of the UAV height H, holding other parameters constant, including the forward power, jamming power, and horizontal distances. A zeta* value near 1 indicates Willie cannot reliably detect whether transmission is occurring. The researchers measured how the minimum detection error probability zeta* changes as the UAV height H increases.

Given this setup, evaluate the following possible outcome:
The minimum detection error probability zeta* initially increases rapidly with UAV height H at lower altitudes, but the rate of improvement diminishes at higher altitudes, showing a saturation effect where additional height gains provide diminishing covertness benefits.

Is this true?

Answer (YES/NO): NO